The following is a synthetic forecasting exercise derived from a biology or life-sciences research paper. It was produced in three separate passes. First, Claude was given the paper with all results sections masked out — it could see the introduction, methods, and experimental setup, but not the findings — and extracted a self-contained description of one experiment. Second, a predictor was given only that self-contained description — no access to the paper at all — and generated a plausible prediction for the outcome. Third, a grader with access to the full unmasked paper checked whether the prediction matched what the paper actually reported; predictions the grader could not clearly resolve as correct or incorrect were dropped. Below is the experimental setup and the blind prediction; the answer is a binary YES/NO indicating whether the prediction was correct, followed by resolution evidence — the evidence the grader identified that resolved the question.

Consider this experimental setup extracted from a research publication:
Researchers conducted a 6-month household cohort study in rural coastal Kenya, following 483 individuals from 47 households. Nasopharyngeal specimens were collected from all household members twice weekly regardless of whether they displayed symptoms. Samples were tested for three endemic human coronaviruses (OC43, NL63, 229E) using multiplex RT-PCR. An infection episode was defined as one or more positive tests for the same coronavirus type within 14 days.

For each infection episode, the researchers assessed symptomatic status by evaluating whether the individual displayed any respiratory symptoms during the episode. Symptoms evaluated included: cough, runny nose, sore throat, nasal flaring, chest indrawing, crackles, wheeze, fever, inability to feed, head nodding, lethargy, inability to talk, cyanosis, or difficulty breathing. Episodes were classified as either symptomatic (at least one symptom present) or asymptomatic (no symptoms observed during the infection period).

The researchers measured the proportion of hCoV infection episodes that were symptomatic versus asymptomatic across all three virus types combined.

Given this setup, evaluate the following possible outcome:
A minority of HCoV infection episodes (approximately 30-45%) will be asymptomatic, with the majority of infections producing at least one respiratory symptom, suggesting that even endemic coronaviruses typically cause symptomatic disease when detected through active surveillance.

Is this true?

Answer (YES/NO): NO